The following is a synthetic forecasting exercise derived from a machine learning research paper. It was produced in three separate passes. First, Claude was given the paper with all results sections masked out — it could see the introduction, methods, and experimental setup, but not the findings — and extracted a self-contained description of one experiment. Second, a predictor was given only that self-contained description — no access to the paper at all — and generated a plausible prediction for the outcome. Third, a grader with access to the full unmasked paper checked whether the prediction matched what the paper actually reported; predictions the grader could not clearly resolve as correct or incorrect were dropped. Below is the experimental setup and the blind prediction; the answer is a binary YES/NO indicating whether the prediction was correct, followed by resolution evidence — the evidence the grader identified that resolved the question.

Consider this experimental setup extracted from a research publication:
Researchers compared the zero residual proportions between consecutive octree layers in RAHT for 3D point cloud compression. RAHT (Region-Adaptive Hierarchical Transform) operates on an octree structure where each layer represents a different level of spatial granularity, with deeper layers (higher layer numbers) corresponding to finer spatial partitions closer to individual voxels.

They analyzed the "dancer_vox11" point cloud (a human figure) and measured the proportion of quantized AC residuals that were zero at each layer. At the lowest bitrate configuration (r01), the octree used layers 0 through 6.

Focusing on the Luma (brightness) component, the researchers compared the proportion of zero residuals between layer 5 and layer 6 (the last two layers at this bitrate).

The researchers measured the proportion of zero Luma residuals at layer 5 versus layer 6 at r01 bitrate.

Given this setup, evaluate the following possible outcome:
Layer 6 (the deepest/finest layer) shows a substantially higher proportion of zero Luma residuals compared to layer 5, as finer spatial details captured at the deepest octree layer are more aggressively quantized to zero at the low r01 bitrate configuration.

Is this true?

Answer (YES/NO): NO